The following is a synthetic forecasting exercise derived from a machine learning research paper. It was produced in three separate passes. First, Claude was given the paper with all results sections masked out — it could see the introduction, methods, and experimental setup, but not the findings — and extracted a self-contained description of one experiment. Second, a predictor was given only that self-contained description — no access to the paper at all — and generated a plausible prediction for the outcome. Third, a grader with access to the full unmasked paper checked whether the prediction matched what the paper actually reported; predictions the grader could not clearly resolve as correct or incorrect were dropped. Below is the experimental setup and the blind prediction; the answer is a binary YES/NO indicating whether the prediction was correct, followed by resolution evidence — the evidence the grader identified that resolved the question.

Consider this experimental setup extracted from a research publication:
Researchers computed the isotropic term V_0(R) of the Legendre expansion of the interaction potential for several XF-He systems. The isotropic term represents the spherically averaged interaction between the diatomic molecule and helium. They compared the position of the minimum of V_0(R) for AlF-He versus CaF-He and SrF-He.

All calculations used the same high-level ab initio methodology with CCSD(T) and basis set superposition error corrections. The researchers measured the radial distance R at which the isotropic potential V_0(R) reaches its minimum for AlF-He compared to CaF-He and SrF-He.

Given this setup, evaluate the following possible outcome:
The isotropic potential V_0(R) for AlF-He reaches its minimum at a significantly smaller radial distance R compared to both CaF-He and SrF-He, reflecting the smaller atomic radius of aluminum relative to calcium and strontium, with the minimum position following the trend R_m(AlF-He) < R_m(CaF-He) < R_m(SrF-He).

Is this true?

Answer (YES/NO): NO